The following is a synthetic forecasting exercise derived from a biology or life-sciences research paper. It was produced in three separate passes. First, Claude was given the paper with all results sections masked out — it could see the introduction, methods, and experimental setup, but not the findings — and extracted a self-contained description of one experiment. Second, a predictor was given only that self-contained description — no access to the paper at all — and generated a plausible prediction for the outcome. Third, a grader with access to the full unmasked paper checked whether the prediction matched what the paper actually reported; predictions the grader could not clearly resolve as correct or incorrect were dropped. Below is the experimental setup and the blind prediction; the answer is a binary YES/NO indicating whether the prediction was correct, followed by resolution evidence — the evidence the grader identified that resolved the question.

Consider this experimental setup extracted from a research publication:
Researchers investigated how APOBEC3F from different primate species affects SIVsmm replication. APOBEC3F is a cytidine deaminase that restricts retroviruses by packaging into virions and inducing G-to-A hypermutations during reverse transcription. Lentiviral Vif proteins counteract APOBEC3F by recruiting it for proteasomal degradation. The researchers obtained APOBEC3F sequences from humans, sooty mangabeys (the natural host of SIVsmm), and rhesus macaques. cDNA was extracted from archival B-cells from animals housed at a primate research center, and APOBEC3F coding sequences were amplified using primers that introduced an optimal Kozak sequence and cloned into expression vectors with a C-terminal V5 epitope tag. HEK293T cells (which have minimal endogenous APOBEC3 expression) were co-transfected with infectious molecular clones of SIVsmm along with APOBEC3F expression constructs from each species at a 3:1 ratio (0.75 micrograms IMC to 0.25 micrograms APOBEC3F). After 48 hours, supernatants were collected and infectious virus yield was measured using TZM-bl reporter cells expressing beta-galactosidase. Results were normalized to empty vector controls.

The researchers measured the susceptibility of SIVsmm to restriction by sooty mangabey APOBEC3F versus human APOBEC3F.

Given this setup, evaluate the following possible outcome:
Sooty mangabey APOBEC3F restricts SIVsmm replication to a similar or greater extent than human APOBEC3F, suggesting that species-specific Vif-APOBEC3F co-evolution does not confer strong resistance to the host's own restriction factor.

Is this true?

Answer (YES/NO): NO